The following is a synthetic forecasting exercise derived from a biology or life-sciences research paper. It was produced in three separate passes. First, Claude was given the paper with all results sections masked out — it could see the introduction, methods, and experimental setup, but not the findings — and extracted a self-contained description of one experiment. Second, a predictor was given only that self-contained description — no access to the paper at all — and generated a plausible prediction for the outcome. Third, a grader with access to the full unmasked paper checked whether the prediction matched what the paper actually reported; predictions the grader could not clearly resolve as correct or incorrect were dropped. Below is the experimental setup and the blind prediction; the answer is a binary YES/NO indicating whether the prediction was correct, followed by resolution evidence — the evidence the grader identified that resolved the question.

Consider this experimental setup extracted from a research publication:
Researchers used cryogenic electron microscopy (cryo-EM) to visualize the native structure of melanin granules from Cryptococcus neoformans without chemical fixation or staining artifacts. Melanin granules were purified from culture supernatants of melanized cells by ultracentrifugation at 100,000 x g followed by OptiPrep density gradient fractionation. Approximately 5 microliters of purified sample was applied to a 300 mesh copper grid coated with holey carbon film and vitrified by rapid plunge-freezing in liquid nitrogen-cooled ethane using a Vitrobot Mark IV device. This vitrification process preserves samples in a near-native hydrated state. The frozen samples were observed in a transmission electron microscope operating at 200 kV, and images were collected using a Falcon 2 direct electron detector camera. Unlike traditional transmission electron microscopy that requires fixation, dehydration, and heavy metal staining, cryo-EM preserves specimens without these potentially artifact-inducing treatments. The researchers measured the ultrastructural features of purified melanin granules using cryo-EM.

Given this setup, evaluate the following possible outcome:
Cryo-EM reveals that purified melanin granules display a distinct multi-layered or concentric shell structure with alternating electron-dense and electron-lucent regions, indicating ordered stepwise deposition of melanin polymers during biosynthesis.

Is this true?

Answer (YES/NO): NO